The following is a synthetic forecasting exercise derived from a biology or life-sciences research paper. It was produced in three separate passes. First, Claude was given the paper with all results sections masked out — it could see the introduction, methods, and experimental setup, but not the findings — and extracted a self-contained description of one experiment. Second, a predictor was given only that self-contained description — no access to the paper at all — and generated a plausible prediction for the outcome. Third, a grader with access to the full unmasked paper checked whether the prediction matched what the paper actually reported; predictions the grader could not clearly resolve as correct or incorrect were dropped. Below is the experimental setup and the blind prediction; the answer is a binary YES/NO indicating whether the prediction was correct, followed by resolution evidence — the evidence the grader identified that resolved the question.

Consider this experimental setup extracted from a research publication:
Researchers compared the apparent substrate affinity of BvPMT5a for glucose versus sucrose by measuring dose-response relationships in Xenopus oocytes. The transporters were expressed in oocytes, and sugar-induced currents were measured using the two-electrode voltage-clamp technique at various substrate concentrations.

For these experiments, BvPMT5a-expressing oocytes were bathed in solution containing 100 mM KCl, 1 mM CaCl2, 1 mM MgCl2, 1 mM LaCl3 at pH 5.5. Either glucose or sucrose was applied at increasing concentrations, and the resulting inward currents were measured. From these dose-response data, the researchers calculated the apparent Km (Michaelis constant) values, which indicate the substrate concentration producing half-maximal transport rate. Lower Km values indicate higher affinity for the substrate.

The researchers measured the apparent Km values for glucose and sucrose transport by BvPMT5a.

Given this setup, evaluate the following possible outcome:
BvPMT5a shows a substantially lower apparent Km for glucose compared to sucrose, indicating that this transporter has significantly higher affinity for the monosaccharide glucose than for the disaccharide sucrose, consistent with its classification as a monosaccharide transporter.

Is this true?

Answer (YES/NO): NO